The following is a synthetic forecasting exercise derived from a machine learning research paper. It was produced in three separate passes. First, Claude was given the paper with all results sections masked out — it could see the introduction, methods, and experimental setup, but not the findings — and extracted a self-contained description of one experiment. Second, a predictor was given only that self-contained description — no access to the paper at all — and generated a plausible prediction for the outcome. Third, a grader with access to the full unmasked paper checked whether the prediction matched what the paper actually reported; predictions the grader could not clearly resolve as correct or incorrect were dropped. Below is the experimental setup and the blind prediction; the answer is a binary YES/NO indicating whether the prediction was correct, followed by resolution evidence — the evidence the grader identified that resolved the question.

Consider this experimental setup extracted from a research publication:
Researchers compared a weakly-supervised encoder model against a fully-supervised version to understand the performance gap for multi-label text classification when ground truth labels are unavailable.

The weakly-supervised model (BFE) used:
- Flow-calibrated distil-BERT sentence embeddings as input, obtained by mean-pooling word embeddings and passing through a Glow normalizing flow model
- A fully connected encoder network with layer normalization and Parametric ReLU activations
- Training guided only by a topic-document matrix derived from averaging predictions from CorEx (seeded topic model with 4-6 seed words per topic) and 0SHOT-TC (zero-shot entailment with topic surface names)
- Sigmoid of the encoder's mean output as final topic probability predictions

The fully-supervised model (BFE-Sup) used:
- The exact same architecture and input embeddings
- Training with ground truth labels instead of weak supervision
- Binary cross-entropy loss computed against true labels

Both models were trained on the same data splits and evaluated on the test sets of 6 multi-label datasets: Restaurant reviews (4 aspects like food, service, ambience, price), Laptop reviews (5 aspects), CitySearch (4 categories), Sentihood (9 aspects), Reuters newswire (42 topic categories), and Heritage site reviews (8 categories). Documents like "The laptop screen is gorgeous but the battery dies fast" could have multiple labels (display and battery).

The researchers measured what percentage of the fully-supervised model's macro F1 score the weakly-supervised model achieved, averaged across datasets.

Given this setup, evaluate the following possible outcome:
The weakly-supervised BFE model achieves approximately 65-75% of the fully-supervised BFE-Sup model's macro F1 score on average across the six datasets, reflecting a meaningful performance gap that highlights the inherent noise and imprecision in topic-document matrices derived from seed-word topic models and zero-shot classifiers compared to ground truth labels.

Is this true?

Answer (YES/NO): YES